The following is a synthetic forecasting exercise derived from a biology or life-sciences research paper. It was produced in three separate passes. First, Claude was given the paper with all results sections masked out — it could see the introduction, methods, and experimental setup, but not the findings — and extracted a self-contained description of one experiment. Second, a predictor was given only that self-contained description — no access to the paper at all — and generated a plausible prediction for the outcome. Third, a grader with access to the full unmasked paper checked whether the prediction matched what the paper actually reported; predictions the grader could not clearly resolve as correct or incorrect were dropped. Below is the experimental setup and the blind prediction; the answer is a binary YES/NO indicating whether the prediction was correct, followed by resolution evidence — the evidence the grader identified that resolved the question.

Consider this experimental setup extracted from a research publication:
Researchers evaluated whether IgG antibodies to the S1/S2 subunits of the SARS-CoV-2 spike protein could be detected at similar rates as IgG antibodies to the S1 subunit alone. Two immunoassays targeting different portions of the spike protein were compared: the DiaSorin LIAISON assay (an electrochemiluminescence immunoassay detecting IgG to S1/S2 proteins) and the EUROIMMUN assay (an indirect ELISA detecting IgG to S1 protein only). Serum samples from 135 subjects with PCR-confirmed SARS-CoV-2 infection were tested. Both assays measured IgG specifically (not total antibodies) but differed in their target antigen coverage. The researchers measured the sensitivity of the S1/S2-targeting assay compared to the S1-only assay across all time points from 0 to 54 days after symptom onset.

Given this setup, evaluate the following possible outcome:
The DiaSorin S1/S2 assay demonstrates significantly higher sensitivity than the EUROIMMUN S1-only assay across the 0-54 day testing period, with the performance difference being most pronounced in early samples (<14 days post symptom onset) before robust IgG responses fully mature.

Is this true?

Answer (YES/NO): NO